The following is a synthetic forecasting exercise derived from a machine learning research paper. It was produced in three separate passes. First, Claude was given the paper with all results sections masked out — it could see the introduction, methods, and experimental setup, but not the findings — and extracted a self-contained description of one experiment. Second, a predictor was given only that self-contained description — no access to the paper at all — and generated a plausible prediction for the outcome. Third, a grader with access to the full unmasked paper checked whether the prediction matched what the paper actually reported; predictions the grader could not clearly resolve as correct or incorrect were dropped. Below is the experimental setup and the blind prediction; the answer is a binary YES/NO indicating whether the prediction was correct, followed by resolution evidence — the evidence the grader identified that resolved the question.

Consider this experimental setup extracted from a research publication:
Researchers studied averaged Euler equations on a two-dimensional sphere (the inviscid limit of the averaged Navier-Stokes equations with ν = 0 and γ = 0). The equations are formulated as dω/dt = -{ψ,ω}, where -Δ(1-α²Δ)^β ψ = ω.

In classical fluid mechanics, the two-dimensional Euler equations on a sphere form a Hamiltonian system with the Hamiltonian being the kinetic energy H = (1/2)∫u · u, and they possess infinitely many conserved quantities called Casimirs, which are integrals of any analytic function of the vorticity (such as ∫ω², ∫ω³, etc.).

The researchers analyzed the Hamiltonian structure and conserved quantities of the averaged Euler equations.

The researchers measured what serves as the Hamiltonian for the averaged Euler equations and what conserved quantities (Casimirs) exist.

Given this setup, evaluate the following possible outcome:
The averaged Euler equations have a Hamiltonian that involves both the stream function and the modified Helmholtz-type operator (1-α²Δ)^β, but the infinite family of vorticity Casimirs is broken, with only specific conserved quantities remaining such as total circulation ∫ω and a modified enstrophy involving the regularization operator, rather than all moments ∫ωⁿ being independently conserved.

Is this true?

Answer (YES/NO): NO